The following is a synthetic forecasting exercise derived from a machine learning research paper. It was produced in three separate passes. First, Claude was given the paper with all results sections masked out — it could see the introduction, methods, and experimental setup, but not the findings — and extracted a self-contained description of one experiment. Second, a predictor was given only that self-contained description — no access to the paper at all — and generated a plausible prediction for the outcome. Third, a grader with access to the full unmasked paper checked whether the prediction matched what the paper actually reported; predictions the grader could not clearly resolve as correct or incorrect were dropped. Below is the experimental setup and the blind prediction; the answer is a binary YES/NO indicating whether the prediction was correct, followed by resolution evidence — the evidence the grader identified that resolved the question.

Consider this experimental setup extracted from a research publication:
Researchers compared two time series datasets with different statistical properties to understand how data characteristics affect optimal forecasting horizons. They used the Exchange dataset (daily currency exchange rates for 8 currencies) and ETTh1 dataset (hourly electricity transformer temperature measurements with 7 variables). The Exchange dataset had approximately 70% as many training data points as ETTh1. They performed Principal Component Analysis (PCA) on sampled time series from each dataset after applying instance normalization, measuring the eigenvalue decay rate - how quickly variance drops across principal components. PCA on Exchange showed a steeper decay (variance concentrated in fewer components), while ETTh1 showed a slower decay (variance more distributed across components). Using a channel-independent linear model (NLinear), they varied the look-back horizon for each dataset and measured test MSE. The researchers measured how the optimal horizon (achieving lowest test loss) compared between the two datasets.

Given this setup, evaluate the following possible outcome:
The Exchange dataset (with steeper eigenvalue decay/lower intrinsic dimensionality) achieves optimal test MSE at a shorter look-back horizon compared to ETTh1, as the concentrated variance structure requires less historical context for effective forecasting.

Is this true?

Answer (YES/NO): YES